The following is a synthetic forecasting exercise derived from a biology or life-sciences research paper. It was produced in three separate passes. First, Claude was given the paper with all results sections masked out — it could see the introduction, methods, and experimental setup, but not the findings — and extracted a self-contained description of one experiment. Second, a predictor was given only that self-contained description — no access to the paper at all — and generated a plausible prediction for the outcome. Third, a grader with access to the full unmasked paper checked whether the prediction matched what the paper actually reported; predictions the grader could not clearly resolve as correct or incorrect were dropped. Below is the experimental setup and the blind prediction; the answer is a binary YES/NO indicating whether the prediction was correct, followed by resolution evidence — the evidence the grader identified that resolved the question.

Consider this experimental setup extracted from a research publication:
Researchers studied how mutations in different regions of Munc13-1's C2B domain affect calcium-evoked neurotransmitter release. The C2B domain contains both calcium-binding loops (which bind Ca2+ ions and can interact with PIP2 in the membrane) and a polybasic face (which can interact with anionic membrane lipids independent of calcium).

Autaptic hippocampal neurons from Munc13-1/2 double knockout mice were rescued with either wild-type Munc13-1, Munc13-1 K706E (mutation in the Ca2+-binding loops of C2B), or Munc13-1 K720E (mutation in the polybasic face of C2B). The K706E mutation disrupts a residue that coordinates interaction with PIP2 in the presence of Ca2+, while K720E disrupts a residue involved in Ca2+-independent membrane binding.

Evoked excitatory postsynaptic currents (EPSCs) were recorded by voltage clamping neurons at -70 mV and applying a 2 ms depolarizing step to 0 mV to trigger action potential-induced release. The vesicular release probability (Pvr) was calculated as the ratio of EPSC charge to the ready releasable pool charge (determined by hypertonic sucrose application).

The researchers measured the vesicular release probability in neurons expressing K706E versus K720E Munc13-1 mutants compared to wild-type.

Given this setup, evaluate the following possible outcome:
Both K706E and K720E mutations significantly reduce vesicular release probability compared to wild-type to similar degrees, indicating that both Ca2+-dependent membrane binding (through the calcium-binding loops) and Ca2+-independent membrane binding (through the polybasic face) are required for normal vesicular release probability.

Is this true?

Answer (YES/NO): NO